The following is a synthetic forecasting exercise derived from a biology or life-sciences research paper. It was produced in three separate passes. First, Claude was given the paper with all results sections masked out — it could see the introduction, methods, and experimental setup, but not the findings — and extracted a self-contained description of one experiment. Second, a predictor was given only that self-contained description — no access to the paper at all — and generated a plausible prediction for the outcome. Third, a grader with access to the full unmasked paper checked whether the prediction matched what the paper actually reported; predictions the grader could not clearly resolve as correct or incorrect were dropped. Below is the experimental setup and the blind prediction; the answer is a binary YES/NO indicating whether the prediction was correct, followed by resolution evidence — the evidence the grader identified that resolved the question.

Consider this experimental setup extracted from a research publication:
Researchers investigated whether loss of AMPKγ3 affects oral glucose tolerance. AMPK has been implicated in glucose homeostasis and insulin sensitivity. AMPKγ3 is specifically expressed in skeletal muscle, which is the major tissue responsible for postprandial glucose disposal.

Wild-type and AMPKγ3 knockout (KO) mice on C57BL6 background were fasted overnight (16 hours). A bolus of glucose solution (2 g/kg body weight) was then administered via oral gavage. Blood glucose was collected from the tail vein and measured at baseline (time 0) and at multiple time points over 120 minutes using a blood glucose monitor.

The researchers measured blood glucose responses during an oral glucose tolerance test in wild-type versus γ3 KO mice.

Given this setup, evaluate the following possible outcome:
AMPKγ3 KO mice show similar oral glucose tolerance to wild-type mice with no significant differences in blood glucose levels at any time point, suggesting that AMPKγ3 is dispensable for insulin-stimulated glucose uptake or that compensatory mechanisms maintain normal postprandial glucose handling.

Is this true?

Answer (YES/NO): YES